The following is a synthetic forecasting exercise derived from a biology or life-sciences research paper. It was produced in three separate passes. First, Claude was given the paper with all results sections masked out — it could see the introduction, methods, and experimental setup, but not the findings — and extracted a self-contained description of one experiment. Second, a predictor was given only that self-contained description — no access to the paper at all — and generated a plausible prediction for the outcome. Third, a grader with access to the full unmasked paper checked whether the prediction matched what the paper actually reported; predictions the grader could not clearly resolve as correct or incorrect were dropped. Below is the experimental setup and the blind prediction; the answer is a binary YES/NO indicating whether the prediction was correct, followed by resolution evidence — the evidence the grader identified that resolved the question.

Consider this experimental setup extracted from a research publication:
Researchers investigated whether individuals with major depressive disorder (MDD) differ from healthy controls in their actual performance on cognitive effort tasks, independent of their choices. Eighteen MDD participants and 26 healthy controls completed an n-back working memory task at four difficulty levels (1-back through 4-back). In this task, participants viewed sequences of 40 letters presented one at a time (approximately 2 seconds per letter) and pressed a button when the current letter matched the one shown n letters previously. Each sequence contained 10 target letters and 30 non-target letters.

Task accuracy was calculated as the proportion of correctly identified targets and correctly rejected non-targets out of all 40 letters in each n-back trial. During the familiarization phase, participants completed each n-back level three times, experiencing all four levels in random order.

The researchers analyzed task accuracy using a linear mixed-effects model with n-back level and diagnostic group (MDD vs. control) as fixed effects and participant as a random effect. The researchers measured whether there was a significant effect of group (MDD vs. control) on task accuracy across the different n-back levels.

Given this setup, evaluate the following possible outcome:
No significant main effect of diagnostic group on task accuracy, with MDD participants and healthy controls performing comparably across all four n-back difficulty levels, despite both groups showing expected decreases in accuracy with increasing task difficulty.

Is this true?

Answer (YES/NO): YES